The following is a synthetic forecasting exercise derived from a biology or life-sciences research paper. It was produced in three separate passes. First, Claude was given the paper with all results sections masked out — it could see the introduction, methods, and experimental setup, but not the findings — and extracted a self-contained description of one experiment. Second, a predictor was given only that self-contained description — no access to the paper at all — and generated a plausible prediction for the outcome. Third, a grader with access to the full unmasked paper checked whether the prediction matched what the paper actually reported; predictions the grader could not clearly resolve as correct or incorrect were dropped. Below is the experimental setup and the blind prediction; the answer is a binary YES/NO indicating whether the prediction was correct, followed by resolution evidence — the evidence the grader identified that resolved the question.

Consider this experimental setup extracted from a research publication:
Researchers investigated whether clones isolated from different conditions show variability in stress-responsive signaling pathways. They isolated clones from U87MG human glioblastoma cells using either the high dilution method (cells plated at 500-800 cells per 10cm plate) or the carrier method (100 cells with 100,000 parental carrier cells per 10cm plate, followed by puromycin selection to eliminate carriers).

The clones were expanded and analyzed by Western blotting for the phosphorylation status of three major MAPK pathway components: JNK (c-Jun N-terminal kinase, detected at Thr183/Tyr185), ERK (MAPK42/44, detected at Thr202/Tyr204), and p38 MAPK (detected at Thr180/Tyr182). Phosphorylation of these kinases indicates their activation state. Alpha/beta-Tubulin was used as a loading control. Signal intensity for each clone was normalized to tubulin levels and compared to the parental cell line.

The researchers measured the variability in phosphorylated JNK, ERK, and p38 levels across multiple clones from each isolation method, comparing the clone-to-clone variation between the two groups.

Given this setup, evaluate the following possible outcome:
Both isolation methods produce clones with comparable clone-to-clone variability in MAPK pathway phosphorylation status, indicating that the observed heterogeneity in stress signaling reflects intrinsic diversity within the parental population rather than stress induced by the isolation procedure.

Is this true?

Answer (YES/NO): NO